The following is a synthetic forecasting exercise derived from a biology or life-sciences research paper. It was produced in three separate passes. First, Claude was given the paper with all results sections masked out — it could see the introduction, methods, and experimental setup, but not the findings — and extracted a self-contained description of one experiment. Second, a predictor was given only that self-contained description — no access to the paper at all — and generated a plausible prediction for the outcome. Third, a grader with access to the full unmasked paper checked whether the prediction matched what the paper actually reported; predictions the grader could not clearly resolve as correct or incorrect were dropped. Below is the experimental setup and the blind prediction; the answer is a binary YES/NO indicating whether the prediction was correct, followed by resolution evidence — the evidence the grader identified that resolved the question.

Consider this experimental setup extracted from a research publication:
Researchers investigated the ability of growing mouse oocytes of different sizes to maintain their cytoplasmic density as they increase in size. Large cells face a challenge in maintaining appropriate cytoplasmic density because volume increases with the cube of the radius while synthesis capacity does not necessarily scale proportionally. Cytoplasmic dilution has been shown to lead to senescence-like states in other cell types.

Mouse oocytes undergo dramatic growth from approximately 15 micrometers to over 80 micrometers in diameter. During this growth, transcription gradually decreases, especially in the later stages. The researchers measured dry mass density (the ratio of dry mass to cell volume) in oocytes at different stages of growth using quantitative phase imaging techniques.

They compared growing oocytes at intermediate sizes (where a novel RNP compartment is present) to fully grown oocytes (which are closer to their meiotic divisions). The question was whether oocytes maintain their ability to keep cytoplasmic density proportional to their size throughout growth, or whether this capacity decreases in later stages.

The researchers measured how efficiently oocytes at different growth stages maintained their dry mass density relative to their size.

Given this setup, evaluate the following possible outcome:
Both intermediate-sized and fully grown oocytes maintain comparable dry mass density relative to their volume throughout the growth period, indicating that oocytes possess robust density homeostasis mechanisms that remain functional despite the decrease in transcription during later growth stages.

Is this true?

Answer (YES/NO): NO